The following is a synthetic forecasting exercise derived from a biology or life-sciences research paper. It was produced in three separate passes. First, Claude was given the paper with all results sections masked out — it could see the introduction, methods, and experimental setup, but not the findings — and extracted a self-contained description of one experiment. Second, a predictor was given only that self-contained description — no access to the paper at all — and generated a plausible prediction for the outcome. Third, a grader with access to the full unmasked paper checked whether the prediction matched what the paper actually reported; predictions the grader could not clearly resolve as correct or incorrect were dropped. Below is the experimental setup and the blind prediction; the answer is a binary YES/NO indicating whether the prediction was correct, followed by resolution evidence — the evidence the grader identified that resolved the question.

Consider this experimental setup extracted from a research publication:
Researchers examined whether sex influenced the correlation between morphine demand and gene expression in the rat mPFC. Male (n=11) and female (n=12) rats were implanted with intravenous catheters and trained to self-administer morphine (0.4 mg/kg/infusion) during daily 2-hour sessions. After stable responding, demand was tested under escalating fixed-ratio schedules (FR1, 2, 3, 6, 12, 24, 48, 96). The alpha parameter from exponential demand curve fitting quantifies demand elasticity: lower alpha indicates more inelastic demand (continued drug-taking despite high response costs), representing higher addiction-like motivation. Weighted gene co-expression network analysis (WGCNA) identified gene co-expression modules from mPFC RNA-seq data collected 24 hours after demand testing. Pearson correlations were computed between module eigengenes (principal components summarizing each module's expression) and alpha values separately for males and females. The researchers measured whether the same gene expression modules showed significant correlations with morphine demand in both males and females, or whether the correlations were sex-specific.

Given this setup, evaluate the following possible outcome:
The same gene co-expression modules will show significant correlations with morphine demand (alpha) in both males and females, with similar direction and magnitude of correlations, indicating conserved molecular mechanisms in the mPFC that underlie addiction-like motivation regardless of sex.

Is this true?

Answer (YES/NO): NO